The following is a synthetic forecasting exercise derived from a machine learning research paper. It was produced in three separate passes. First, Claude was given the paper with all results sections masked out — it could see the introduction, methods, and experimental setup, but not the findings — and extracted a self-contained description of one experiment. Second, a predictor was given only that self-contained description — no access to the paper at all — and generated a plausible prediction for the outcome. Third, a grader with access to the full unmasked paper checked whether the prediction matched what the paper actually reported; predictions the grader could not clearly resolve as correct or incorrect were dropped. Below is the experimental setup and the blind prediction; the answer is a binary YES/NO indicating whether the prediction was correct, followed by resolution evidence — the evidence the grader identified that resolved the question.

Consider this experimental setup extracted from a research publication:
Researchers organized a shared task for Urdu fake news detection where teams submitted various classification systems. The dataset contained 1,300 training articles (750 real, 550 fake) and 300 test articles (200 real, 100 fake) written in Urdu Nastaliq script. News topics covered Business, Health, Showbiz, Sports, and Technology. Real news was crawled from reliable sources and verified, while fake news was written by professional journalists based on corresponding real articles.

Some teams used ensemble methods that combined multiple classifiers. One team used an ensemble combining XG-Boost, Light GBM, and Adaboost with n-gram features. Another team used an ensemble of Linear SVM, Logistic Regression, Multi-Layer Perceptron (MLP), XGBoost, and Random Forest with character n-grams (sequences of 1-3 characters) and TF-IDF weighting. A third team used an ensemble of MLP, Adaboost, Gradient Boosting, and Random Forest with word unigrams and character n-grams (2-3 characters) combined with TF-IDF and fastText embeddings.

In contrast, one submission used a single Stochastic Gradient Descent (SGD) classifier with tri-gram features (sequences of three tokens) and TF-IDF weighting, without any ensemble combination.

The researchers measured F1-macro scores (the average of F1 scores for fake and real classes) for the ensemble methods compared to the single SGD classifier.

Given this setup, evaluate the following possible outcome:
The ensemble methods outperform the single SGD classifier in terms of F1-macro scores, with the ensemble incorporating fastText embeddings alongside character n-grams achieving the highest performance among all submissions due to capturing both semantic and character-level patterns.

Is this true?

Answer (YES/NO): NO